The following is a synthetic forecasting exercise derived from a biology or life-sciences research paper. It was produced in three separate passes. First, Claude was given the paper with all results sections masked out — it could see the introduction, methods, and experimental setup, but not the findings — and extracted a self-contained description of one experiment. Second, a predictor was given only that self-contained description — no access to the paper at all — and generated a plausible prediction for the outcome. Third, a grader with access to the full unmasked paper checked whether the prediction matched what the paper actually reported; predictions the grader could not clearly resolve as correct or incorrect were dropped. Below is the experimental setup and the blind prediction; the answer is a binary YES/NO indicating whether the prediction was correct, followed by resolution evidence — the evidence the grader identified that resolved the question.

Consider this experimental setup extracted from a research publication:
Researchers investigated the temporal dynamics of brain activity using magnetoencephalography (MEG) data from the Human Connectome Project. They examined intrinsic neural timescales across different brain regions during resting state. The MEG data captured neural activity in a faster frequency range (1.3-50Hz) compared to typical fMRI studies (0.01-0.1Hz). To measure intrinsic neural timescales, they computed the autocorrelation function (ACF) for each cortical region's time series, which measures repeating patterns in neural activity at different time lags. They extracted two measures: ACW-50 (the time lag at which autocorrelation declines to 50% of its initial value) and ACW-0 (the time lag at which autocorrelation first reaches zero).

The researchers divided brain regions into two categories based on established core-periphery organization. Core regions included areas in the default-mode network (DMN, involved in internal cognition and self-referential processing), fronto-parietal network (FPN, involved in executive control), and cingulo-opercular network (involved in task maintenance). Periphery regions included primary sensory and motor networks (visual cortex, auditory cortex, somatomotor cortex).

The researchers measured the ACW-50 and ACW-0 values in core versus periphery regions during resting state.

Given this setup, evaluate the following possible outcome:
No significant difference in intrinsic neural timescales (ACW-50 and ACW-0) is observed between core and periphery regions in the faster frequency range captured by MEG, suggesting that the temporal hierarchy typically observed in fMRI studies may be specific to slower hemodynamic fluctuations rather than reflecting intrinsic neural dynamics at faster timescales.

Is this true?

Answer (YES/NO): NO